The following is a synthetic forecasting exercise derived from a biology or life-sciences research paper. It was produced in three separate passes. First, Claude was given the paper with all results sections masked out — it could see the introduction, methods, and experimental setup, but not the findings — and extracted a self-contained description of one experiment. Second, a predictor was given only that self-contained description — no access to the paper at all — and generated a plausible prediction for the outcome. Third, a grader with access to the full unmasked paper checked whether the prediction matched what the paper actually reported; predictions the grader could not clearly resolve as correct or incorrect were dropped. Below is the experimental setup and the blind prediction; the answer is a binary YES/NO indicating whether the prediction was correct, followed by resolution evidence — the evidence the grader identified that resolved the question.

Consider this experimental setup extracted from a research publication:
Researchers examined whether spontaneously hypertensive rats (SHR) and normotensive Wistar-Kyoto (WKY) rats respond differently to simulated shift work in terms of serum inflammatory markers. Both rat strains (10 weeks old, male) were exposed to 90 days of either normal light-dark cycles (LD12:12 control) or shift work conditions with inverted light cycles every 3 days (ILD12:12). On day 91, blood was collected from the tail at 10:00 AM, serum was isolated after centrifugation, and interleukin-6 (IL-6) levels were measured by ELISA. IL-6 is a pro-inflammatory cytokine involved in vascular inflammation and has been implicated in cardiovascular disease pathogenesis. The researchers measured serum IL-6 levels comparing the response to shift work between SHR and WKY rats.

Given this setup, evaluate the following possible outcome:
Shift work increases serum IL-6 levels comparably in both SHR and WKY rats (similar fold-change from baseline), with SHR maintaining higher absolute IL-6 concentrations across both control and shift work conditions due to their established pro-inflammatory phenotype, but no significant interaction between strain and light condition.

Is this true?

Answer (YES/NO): NO